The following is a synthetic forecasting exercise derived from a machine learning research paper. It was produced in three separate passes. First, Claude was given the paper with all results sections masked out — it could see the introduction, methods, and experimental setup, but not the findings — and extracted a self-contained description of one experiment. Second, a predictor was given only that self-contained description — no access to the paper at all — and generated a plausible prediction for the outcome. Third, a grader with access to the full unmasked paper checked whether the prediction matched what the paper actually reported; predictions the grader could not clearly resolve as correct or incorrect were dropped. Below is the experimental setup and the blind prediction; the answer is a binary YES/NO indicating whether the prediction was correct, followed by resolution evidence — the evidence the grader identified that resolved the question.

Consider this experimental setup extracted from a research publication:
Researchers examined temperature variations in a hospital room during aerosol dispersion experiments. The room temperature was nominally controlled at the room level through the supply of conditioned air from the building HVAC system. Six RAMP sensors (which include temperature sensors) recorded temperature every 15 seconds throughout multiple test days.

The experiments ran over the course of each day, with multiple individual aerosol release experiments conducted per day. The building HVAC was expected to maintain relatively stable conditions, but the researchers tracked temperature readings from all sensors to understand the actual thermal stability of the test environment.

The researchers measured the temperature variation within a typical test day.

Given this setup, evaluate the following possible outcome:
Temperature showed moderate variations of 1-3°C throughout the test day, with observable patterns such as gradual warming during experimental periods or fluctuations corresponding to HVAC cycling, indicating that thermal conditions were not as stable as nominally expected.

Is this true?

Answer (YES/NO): NO